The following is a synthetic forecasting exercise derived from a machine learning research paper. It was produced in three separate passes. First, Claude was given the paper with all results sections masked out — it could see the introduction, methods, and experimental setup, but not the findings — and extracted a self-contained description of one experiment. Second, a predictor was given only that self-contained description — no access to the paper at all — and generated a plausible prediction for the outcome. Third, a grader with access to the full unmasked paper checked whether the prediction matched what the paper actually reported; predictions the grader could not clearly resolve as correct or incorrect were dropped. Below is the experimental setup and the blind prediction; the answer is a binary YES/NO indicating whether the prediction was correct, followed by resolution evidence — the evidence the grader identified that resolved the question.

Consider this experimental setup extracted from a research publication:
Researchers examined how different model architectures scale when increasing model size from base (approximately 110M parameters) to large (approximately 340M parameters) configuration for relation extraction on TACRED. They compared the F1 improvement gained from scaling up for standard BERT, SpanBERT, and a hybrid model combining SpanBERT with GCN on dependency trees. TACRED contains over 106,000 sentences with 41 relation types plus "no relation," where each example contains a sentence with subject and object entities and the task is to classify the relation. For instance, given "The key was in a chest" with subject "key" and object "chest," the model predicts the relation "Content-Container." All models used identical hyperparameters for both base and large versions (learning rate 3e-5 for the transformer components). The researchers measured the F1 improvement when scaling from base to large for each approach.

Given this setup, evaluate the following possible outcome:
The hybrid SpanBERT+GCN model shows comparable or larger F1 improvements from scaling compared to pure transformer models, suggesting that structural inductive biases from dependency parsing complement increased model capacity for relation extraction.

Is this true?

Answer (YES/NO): NO